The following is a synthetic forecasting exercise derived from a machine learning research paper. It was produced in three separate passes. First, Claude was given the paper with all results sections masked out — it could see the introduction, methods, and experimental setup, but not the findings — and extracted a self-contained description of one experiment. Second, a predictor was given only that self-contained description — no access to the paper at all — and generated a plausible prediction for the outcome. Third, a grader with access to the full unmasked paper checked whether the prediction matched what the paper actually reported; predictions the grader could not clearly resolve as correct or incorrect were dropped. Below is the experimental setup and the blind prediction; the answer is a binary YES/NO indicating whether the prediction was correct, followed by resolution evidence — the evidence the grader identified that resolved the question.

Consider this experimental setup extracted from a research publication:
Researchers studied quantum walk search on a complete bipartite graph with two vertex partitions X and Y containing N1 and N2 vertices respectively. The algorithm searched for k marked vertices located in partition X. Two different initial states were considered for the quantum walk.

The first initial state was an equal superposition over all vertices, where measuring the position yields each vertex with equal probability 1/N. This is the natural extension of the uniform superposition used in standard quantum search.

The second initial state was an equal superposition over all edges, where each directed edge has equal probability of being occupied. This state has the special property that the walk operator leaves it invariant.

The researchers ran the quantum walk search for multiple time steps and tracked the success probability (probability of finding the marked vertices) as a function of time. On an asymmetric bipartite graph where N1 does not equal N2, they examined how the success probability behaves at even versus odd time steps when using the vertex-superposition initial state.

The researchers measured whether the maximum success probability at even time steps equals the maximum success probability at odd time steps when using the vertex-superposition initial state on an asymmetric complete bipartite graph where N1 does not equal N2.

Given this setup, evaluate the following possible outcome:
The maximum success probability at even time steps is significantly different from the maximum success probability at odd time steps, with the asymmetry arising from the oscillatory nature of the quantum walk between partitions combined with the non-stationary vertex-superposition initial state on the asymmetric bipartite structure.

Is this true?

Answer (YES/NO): YES